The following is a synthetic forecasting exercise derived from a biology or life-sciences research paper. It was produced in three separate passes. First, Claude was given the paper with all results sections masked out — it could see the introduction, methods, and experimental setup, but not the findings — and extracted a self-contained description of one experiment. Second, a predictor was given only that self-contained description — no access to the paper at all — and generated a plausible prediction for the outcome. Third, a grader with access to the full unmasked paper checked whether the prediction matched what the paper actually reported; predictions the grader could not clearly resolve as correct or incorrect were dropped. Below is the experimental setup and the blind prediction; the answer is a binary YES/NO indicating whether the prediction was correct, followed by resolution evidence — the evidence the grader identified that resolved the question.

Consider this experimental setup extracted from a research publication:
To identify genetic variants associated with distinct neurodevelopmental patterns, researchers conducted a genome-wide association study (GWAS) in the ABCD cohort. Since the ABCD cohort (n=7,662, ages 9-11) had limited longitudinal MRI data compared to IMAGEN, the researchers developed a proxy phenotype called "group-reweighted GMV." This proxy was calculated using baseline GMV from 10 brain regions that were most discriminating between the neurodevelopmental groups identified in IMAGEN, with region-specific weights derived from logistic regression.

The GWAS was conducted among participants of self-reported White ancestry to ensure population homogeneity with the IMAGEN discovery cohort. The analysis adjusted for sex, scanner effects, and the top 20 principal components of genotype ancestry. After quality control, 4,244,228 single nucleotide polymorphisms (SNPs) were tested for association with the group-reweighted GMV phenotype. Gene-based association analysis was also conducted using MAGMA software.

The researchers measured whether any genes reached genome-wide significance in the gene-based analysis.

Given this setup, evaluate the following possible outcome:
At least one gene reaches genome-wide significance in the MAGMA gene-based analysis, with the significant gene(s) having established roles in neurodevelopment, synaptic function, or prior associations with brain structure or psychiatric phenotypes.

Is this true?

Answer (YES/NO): YES